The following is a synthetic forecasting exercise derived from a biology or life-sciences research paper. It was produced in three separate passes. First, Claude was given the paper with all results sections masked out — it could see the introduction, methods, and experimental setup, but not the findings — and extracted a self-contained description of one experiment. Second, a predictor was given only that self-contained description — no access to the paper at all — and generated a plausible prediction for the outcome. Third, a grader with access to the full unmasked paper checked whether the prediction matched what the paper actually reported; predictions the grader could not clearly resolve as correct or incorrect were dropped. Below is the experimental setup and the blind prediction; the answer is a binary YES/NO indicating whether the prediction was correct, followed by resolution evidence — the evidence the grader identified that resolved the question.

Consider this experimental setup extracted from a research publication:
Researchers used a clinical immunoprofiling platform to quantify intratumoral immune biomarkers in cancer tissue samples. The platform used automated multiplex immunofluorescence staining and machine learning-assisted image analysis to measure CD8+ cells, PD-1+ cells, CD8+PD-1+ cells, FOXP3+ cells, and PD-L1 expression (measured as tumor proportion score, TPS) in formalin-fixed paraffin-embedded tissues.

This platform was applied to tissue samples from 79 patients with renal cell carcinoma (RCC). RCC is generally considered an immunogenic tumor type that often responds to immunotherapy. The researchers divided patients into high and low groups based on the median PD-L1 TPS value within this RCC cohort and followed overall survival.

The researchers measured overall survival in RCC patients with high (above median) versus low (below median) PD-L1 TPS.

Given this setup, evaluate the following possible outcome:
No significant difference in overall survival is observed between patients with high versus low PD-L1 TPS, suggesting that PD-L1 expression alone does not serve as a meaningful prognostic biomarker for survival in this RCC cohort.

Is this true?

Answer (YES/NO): NO